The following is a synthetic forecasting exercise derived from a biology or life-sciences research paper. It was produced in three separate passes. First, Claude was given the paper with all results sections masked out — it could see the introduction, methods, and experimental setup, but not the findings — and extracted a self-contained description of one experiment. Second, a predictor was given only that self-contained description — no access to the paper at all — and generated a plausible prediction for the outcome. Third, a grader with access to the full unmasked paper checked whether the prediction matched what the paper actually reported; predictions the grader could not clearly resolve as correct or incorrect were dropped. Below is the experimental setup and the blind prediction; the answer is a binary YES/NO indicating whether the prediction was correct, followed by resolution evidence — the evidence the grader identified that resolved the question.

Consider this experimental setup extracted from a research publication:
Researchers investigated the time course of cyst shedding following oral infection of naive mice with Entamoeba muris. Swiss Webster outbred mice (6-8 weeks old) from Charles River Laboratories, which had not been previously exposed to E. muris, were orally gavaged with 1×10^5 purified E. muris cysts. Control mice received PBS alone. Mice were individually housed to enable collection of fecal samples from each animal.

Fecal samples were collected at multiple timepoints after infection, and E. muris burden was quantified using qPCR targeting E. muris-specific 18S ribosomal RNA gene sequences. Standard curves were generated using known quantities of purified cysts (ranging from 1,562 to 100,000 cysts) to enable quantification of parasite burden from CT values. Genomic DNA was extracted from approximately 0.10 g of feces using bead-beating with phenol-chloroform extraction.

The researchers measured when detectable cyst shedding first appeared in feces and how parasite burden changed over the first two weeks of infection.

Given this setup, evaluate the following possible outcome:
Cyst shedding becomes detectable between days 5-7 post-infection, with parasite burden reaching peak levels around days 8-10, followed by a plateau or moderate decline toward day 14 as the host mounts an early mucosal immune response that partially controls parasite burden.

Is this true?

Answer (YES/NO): NO